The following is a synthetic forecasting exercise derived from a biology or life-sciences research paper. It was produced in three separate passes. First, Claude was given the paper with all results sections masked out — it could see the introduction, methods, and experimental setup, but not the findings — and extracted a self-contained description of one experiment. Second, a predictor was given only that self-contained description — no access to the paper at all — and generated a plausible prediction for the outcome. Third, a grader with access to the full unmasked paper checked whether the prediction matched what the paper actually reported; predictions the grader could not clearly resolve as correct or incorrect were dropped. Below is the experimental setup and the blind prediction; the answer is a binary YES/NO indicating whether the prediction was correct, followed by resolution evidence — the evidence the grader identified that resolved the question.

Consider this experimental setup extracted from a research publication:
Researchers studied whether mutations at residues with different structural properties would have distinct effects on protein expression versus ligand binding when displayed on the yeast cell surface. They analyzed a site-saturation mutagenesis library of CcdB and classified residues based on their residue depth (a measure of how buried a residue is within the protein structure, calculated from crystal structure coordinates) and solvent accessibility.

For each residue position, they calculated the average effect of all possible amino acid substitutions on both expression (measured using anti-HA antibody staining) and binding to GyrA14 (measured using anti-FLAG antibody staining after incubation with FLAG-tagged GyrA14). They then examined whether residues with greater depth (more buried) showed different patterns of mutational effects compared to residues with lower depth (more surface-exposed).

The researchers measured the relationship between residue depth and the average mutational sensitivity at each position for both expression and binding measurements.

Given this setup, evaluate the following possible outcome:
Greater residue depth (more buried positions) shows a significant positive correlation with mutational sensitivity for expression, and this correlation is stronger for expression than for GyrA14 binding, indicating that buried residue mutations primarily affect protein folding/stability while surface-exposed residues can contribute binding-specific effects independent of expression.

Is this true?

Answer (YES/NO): YES